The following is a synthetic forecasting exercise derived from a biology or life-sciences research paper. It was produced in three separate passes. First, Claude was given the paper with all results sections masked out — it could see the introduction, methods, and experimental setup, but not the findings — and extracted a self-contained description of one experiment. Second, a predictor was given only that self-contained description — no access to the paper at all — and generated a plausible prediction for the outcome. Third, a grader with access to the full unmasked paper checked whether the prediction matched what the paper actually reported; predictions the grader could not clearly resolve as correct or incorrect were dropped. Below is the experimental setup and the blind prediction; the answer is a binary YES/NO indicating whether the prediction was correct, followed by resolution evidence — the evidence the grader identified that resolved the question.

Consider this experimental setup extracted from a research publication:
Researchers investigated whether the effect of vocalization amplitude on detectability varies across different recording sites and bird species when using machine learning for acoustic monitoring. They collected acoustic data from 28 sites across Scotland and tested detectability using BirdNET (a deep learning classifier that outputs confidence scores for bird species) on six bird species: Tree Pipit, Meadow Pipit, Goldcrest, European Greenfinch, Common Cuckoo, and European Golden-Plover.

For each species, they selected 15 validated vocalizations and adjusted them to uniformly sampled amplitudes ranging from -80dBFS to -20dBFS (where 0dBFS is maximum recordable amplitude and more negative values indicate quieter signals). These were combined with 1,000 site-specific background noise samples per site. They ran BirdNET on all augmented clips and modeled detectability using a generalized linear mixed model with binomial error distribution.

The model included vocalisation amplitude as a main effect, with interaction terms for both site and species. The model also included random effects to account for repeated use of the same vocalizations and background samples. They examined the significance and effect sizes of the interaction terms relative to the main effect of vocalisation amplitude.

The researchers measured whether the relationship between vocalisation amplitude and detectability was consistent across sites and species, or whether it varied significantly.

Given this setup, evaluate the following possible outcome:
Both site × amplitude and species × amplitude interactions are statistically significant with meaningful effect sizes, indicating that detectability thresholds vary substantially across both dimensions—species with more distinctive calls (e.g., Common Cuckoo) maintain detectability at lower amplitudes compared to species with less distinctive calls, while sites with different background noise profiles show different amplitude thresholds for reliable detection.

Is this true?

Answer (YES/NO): NO